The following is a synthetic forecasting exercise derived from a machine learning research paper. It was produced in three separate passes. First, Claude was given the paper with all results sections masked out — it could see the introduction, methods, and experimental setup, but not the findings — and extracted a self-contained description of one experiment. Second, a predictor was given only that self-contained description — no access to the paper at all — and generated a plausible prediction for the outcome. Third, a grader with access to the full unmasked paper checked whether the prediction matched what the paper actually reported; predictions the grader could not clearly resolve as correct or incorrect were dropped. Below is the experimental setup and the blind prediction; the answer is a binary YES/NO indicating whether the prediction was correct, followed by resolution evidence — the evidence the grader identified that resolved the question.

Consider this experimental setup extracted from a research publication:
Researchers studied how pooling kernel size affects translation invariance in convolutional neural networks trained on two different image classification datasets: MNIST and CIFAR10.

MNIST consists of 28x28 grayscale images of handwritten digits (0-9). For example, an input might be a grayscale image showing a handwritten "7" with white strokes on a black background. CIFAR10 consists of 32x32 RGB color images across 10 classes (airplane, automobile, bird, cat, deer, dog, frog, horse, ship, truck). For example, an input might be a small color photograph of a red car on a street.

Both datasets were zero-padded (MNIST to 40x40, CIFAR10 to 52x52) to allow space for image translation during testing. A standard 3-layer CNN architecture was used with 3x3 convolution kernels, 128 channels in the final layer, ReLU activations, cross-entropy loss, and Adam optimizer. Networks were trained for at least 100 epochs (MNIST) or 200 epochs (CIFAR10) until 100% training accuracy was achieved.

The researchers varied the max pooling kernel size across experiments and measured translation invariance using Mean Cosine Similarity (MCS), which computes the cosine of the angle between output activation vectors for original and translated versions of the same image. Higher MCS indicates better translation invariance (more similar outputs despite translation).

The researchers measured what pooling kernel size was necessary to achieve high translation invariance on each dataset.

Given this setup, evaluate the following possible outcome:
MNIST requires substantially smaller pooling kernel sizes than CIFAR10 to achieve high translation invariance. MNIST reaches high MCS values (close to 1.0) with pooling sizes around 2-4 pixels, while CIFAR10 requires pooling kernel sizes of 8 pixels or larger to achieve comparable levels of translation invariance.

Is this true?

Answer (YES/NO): NO